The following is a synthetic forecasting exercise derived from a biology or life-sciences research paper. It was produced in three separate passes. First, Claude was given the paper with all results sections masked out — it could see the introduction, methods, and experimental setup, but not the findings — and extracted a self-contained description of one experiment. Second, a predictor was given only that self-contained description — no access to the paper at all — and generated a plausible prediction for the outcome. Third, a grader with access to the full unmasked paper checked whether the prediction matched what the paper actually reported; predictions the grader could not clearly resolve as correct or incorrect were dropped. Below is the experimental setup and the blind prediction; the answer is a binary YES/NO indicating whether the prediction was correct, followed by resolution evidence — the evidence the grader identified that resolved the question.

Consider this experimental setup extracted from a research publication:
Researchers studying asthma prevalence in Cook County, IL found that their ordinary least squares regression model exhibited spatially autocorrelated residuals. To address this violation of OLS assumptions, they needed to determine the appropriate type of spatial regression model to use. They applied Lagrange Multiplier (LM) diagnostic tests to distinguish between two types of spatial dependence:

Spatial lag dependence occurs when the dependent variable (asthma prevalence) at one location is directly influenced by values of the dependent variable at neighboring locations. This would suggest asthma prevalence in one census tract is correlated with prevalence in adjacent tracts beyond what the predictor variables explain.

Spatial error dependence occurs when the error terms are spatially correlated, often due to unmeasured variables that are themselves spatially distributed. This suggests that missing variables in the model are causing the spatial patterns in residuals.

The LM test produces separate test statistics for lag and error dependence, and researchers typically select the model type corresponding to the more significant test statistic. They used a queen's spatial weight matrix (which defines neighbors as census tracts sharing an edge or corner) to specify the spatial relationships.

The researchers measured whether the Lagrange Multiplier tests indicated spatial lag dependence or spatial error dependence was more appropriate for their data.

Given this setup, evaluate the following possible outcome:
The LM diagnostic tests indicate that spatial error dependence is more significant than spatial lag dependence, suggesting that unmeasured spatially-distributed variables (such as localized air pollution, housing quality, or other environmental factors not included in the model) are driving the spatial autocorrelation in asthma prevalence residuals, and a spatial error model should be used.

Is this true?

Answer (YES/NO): NO